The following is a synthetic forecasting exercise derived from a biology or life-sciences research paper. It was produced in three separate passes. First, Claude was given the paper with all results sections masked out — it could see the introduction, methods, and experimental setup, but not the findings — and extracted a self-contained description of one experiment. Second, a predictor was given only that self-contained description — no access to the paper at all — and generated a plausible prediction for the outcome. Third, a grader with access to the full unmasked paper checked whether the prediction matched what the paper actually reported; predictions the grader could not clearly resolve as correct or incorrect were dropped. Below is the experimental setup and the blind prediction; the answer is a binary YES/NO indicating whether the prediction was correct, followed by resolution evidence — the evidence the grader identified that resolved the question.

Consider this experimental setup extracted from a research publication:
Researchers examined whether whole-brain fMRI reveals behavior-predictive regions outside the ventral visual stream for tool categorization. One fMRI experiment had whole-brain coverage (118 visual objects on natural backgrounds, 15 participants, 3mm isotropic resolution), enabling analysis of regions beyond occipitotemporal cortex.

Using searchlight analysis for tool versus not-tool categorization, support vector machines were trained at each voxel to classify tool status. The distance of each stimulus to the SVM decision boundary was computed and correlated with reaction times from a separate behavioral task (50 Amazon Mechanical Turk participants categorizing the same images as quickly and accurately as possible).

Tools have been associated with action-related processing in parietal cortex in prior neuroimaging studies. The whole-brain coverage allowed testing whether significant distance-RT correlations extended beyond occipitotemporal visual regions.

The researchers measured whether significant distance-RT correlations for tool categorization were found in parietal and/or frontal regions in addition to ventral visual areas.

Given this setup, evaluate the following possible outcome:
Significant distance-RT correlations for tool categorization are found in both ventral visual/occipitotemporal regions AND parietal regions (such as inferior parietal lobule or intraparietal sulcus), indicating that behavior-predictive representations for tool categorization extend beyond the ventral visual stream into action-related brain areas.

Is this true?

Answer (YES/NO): NO